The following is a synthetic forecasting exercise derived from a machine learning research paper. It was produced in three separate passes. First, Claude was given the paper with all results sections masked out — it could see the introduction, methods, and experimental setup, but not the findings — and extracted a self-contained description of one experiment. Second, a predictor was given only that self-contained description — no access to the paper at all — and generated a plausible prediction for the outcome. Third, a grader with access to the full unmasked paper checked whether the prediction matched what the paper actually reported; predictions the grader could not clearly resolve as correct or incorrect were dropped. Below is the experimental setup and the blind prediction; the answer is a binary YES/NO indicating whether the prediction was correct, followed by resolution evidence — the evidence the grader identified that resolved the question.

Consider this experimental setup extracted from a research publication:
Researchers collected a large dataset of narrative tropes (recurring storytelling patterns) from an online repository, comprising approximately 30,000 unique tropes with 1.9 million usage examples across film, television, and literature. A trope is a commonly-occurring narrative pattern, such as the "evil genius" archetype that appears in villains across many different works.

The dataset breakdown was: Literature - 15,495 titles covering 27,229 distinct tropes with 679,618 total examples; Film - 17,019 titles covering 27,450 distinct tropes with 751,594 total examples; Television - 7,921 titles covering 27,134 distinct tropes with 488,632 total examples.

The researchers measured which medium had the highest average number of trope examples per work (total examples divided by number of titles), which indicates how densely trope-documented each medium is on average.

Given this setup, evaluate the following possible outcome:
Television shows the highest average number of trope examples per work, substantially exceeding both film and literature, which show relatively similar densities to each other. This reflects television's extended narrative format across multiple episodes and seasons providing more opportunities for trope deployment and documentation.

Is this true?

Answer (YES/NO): YES